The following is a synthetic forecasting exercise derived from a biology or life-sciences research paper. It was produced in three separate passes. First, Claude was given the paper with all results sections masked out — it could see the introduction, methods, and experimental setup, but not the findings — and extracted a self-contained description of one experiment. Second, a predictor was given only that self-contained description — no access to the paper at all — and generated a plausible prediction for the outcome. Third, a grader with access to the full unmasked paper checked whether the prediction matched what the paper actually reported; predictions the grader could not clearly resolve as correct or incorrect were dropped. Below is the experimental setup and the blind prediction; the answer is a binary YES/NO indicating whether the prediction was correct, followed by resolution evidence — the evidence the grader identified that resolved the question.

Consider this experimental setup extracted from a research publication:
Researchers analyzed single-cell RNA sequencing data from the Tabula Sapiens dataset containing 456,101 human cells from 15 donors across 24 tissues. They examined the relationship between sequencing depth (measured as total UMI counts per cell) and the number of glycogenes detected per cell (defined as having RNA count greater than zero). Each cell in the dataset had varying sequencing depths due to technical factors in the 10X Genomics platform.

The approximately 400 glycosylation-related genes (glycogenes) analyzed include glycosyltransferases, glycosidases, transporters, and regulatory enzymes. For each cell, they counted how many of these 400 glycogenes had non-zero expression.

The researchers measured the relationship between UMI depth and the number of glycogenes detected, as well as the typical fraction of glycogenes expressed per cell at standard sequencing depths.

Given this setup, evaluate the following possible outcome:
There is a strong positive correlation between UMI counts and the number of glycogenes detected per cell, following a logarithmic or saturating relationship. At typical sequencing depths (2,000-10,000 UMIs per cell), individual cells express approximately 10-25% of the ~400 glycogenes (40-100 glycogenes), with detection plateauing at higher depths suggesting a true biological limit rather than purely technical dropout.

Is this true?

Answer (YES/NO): YES